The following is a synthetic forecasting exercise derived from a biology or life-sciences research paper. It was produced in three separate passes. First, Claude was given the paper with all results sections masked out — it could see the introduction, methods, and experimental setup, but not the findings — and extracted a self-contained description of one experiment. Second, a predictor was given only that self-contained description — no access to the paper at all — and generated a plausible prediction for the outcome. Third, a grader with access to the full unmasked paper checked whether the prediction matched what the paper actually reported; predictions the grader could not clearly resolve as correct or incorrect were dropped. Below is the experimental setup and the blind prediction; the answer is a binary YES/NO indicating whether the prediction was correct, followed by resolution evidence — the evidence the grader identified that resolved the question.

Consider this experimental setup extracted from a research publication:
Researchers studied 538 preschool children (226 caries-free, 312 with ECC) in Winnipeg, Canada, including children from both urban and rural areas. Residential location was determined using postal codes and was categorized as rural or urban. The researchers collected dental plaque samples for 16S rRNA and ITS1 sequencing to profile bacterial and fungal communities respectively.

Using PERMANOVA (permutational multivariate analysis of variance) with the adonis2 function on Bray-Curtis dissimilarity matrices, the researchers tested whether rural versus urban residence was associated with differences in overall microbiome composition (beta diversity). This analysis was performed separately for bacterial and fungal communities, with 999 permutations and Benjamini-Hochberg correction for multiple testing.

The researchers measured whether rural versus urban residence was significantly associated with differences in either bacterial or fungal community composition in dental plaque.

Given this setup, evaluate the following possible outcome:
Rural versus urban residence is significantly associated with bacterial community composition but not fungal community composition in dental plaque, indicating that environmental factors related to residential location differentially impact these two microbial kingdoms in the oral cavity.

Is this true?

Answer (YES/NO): NO